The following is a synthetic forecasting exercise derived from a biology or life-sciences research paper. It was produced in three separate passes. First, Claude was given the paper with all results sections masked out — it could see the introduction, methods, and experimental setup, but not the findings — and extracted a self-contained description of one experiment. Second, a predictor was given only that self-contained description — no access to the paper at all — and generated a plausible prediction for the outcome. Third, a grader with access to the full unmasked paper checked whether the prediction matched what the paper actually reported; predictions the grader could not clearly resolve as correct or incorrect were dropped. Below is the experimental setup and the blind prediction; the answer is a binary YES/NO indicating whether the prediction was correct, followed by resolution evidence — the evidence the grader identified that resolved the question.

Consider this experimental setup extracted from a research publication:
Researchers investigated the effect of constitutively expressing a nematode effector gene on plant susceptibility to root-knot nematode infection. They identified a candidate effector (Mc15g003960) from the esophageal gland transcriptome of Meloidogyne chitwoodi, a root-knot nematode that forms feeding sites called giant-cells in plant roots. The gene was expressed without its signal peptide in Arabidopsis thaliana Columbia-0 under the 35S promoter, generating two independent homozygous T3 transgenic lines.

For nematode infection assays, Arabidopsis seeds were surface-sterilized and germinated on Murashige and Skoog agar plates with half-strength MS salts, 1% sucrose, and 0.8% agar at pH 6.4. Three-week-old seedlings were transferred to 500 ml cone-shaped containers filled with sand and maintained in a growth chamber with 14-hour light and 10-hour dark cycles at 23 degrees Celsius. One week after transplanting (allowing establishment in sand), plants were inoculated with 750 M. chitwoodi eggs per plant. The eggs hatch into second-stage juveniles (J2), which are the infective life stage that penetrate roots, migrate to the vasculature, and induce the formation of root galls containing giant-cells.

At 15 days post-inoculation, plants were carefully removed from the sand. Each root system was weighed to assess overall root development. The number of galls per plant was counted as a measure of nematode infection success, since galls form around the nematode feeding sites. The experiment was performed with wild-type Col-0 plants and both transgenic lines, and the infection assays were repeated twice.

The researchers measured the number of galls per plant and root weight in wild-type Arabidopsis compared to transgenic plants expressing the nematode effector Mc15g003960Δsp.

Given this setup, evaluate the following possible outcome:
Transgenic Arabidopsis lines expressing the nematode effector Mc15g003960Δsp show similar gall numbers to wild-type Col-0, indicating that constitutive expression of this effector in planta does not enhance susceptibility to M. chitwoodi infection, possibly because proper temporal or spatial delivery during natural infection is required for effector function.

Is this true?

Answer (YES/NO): NO